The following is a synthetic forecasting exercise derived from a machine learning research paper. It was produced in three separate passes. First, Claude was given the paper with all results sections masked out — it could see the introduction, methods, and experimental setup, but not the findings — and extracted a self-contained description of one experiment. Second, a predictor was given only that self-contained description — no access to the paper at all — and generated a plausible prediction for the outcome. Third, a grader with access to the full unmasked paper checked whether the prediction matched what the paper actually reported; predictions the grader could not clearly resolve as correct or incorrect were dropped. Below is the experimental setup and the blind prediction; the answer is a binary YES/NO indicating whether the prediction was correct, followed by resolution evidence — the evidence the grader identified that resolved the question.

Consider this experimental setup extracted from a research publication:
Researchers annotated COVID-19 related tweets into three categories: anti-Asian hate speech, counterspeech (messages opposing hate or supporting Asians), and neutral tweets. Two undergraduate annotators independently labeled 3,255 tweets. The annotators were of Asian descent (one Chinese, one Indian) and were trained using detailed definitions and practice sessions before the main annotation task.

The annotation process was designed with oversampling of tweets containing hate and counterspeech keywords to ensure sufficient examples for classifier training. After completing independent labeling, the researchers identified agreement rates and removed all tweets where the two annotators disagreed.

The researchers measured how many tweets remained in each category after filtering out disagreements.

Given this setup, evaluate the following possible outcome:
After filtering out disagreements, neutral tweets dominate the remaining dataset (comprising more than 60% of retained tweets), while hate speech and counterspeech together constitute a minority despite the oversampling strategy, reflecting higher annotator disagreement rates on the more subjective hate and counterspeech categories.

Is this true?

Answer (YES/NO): NO